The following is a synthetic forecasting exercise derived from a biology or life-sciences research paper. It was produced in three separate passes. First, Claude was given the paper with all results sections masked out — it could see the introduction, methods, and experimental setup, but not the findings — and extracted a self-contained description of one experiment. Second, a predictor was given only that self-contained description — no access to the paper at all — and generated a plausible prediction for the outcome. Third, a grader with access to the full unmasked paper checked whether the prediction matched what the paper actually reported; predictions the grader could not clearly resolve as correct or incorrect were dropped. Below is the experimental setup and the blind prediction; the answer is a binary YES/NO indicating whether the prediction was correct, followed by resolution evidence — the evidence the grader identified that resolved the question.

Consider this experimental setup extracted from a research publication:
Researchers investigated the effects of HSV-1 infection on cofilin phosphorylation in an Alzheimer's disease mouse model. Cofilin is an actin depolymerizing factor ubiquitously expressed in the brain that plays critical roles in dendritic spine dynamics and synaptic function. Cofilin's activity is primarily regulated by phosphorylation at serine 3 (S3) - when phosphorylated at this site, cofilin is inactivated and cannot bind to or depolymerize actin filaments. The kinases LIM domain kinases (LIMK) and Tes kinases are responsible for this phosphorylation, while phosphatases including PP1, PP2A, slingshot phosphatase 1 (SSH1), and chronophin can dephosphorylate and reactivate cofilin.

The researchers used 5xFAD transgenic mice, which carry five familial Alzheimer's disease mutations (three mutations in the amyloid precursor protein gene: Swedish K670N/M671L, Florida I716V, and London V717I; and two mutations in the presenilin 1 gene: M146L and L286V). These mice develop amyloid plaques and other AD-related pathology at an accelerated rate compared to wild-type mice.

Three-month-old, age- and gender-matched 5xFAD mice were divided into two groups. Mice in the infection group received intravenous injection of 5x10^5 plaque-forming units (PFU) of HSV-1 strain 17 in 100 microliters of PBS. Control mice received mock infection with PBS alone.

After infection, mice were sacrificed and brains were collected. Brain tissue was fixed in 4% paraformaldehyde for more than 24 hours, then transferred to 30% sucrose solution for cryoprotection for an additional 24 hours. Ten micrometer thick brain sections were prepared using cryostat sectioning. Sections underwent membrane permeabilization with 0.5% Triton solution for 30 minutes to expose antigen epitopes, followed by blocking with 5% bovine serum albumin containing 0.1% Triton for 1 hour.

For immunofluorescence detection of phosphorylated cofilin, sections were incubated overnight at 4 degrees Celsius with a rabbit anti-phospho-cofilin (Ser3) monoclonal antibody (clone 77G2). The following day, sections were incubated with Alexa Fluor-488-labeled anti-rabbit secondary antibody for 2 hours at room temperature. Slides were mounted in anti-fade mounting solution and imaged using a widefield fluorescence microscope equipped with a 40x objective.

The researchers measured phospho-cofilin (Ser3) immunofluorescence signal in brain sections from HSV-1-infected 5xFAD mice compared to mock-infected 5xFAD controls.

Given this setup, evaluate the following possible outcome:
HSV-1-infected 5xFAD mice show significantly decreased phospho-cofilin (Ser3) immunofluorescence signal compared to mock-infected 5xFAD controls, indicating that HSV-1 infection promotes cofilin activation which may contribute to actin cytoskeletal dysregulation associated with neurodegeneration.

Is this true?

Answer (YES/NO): NO